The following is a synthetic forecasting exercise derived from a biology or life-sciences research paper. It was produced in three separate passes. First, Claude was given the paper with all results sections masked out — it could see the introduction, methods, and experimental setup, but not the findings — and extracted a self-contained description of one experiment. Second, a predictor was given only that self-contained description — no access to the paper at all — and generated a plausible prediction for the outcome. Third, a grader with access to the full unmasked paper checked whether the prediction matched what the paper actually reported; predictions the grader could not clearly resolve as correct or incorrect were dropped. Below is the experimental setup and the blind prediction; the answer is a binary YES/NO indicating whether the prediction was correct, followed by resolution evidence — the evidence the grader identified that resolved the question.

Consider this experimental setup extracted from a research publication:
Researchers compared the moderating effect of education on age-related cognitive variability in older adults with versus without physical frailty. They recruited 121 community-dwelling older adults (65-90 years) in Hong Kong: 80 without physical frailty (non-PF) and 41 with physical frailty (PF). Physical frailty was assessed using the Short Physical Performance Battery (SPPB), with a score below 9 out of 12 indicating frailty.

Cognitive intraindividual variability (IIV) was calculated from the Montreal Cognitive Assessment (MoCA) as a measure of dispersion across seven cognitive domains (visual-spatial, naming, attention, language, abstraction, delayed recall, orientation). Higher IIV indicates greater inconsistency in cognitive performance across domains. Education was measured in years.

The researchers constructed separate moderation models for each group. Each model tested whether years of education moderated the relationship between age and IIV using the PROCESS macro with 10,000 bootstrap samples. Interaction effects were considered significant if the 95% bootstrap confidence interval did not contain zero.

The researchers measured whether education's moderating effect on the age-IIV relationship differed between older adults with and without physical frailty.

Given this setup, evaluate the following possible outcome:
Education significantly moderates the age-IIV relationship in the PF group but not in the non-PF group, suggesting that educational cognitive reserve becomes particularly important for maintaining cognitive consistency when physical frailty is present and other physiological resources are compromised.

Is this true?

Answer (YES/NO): YES